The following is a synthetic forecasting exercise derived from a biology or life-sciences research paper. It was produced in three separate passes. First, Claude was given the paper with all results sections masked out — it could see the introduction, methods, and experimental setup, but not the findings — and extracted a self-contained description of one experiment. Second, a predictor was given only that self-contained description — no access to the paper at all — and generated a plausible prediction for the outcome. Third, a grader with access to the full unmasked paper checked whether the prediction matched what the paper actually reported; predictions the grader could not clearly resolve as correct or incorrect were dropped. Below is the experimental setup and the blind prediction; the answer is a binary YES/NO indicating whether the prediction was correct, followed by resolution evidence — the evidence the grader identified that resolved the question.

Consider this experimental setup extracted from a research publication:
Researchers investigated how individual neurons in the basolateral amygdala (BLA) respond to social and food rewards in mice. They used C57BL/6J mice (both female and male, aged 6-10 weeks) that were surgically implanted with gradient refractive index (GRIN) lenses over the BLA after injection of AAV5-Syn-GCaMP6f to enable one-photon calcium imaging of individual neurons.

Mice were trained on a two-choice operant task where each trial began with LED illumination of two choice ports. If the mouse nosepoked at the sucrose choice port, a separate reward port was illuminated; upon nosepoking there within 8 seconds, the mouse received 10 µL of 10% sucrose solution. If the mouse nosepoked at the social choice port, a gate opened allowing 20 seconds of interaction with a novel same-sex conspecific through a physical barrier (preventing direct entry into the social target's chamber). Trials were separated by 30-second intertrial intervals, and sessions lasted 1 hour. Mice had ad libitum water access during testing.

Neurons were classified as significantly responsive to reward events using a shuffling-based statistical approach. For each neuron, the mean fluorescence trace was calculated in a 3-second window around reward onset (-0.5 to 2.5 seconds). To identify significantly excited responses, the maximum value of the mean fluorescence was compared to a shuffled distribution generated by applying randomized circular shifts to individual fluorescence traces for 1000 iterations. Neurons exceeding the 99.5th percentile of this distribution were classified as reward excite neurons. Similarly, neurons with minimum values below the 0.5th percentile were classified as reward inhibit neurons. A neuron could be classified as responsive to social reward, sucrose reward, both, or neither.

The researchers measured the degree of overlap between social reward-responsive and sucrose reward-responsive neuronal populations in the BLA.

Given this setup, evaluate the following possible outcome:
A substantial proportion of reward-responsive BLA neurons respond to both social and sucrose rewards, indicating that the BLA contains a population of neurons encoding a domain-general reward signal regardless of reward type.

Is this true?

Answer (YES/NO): NO